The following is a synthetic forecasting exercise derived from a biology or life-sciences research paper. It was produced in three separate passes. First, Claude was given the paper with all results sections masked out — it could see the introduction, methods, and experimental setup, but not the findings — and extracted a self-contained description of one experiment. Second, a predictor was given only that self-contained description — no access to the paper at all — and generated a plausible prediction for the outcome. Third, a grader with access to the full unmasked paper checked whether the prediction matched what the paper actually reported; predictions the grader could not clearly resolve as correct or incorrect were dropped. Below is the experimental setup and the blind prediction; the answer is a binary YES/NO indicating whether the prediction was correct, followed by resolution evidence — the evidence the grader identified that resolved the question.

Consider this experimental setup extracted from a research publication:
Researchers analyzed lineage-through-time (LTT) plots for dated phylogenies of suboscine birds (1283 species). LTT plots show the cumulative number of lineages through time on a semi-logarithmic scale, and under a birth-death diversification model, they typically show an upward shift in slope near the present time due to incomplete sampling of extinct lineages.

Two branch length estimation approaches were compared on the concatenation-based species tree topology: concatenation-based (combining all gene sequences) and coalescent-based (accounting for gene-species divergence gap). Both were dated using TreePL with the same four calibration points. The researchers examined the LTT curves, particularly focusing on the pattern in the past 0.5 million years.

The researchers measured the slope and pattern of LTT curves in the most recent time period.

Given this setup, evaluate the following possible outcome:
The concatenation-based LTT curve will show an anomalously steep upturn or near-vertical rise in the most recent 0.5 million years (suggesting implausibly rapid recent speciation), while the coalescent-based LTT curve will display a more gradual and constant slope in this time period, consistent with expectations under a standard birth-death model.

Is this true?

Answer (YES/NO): NO